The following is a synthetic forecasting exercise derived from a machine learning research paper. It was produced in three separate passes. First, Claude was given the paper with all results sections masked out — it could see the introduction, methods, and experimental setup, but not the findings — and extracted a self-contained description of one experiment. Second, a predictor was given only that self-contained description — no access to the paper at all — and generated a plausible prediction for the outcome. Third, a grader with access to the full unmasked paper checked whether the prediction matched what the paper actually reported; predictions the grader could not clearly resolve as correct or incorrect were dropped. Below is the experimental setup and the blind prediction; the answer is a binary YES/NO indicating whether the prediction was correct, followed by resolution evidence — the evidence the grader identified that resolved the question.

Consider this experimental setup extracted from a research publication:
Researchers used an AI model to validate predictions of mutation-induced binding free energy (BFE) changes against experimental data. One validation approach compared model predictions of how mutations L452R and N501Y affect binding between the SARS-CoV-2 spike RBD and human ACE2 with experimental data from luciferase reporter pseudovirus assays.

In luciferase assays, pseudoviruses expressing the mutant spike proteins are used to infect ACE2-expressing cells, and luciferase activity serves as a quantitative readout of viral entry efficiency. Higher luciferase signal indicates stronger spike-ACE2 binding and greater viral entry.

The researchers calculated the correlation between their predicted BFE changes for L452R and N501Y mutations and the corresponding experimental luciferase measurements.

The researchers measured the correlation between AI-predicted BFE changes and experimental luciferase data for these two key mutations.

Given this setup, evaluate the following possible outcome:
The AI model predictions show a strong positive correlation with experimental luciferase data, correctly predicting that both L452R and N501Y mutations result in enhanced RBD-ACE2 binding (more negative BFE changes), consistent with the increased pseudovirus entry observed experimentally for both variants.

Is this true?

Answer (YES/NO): NO